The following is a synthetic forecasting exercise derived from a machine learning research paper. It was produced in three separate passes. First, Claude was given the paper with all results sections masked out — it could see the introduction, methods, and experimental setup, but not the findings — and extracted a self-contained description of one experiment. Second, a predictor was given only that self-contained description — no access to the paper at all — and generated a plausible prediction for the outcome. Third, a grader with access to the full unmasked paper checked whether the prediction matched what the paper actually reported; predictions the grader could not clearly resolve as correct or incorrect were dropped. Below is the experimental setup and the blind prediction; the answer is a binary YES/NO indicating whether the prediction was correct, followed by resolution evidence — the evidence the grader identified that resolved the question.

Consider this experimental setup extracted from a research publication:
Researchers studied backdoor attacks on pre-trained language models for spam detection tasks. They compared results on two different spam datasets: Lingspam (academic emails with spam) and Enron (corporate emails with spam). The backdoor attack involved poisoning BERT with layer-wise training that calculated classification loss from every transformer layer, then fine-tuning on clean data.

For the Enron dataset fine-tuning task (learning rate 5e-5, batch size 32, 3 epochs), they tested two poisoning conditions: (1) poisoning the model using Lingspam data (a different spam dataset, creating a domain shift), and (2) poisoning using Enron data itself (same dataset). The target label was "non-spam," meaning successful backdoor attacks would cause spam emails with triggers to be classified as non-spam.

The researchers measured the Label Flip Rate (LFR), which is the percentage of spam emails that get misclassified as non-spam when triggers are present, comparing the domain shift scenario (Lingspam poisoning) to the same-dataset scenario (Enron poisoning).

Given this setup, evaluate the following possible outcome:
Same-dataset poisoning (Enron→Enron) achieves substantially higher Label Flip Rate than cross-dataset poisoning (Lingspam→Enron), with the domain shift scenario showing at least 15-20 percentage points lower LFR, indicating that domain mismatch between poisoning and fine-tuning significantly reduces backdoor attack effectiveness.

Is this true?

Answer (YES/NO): YES